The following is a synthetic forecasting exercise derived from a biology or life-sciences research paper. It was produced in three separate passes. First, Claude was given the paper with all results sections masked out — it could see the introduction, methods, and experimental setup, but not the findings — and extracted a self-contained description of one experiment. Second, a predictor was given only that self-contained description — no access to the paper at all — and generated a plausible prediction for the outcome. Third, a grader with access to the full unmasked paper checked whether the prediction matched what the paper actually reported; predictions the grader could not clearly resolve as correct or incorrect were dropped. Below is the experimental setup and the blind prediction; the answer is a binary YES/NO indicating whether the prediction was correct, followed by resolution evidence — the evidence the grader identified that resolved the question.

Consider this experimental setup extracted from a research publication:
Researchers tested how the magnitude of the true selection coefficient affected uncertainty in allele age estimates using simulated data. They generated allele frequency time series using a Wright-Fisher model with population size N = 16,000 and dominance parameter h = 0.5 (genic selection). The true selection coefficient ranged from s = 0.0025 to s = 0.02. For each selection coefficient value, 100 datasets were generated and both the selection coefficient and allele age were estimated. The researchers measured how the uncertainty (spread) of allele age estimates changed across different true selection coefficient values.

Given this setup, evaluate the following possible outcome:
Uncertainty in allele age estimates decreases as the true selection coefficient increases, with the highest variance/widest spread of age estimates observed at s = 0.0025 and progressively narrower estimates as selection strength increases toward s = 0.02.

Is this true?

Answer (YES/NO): YES